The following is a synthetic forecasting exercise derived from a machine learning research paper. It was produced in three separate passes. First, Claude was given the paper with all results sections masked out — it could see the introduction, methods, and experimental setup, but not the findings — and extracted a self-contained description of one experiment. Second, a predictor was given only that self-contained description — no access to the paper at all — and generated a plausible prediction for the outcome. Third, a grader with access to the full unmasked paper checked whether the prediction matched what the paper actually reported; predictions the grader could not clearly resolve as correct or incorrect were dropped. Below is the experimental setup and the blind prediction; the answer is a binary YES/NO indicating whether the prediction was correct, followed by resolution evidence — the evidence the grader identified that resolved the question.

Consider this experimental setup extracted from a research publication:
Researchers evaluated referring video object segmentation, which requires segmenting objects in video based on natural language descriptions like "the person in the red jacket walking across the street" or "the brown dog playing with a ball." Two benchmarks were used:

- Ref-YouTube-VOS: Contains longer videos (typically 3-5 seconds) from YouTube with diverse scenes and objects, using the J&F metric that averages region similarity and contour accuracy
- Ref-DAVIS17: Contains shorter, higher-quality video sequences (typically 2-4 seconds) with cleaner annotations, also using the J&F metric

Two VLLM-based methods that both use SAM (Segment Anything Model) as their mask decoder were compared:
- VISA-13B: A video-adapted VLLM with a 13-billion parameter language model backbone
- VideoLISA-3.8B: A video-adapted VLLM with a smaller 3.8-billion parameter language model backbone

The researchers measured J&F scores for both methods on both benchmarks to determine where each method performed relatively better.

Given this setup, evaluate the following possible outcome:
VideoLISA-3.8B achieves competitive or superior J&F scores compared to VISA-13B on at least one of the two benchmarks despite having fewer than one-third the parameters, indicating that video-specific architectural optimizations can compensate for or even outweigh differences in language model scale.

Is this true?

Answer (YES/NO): YES